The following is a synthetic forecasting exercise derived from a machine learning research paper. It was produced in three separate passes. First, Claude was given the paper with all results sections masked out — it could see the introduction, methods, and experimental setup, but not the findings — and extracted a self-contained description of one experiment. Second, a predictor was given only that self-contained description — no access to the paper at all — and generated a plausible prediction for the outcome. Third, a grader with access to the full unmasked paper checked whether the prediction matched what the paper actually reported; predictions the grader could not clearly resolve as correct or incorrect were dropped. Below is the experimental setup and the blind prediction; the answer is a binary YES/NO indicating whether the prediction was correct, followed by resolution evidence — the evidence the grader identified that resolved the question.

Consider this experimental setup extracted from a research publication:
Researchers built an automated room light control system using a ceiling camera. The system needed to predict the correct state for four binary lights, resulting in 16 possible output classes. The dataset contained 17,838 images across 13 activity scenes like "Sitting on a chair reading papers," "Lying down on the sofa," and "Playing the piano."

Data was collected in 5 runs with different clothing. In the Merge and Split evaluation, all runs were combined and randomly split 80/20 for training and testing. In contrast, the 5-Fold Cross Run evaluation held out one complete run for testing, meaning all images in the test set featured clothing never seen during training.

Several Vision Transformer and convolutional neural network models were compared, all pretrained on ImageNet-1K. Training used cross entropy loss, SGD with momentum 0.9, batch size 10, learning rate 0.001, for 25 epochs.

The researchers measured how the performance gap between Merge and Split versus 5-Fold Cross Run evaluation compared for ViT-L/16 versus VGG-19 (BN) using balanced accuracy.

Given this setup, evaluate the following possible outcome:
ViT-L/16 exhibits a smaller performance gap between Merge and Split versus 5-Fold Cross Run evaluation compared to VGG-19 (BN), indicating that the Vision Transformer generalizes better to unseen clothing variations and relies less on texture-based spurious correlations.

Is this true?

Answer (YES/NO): NO